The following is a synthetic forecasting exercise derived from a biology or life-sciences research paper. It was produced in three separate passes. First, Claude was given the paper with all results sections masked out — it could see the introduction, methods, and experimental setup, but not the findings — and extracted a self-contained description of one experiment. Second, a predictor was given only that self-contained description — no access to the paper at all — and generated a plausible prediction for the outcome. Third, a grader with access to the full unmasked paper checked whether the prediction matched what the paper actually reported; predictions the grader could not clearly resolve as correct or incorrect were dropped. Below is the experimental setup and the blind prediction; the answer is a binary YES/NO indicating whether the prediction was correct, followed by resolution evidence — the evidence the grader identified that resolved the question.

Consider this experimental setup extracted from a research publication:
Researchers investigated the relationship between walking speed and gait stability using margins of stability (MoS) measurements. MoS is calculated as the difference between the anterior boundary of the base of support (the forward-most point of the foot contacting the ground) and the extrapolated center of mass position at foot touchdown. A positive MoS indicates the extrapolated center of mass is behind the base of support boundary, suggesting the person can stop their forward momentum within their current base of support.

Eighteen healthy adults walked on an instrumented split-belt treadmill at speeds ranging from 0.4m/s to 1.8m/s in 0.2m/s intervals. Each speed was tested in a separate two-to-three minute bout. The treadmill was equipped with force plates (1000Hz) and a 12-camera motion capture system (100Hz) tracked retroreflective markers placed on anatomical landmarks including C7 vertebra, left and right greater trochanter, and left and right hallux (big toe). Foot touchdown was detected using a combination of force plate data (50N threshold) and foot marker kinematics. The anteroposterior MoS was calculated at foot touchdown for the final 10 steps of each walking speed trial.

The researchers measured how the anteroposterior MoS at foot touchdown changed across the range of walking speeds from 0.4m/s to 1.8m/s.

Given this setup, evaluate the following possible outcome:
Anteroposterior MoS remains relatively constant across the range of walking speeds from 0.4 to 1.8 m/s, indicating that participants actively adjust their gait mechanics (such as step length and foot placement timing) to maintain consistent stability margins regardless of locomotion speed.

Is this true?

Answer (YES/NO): NO